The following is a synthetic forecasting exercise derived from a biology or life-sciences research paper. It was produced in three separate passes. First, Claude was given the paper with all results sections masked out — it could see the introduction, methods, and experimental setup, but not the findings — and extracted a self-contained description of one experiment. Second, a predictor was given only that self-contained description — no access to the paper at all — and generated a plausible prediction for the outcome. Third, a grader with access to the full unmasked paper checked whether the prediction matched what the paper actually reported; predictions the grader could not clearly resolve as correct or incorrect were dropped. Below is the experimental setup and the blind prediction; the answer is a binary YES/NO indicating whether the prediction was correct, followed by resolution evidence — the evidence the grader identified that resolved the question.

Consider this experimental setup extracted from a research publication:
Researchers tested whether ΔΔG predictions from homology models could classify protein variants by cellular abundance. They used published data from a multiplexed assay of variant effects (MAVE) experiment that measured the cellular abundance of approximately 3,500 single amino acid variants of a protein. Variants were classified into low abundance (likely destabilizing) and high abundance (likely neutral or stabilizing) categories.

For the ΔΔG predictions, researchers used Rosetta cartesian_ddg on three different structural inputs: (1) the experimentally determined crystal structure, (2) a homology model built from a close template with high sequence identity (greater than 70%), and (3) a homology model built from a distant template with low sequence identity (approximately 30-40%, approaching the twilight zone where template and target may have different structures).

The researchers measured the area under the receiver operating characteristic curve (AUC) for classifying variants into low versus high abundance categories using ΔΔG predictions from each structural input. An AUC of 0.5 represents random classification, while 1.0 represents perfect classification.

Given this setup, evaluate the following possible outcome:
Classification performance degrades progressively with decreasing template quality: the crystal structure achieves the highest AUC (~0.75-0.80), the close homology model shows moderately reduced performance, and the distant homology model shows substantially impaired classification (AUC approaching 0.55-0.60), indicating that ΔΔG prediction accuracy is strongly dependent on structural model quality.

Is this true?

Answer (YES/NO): NO